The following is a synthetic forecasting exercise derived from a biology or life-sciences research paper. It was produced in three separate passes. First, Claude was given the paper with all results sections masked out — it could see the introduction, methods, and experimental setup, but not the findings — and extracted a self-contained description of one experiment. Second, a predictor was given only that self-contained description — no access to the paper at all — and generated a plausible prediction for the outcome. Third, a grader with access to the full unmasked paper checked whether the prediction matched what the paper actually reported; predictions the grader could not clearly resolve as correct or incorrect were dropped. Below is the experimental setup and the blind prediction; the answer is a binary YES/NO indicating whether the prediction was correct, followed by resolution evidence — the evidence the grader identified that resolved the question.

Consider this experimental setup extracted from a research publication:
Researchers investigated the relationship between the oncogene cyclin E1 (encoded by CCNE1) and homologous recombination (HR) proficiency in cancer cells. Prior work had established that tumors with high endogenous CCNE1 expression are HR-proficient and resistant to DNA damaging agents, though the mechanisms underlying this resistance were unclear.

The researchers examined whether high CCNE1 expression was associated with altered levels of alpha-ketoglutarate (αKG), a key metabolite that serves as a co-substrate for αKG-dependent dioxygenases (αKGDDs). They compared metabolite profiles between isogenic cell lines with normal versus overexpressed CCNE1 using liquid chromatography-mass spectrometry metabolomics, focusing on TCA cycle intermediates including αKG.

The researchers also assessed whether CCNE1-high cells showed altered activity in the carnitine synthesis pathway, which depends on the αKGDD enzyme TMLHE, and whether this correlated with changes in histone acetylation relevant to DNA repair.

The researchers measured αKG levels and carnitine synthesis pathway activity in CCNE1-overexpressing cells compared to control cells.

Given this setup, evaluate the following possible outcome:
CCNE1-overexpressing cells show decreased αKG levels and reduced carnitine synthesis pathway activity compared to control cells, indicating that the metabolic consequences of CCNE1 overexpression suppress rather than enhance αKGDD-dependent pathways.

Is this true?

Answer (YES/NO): NO